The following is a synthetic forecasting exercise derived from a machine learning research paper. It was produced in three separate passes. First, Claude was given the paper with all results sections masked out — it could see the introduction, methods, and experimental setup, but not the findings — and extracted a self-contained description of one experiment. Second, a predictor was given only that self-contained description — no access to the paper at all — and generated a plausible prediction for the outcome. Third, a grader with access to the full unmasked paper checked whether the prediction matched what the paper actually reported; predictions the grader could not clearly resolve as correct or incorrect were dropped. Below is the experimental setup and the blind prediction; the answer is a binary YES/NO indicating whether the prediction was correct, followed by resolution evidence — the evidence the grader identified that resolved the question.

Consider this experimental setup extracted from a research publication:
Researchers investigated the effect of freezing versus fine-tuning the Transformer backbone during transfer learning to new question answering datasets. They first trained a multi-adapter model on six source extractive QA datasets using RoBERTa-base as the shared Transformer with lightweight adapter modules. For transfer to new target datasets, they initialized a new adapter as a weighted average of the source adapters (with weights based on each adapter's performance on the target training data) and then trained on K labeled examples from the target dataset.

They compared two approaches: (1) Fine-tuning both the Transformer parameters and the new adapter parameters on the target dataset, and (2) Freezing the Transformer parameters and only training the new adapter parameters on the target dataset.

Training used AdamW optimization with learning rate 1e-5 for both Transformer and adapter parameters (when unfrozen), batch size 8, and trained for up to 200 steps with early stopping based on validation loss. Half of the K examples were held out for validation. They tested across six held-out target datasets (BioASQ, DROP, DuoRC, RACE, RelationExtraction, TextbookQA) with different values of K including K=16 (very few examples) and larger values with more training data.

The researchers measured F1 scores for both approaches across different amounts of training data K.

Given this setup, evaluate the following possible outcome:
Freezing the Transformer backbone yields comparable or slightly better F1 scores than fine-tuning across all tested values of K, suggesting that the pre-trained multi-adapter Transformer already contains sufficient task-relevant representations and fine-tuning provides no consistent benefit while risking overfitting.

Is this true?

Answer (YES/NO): NO